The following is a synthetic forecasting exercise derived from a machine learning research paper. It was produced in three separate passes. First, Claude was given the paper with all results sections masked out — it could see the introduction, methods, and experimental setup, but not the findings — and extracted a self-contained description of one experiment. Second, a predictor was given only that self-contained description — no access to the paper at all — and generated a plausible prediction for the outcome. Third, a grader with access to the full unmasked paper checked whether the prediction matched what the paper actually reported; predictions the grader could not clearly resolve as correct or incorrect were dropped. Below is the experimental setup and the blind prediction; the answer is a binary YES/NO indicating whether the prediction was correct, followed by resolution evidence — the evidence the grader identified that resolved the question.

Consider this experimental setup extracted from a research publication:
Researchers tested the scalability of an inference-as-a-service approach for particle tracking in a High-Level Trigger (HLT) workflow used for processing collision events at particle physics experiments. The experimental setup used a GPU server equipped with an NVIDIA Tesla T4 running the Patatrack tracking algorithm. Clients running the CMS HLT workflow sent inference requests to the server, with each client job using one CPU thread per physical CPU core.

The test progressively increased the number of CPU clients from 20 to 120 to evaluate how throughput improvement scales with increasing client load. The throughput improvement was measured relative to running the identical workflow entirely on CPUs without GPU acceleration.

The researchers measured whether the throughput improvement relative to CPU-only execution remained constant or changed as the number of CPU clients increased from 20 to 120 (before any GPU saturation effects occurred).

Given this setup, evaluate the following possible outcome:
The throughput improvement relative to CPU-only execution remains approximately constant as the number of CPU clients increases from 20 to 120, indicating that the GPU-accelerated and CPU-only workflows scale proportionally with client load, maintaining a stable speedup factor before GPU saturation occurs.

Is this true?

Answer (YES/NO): YES